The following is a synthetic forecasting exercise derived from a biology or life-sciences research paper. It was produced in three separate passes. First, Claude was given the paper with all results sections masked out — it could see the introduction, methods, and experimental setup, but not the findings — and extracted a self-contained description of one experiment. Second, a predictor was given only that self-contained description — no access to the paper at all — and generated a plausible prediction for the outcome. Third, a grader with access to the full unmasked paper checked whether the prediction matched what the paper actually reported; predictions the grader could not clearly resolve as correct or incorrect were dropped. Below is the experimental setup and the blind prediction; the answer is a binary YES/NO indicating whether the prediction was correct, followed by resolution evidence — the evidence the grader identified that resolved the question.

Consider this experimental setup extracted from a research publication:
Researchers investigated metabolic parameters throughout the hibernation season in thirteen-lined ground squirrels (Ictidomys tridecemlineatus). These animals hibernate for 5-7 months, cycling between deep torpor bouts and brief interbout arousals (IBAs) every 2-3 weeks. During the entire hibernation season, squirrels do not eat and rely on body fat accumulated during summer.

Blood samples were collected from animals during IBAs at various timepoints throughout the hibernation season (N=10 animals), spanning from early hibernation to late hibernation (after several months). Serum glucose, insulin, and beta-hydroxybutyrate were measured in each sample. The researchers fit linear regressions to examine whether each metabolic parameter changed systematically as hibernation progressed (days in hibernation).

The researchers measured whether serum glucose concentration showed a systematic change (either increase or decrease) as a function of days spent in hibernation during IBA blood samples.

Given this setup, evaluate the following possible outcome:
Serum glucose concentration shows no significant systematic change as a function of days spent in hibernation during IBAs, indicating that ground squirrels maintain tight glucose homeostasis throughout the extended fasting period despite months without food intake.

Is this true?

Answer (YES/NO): NO